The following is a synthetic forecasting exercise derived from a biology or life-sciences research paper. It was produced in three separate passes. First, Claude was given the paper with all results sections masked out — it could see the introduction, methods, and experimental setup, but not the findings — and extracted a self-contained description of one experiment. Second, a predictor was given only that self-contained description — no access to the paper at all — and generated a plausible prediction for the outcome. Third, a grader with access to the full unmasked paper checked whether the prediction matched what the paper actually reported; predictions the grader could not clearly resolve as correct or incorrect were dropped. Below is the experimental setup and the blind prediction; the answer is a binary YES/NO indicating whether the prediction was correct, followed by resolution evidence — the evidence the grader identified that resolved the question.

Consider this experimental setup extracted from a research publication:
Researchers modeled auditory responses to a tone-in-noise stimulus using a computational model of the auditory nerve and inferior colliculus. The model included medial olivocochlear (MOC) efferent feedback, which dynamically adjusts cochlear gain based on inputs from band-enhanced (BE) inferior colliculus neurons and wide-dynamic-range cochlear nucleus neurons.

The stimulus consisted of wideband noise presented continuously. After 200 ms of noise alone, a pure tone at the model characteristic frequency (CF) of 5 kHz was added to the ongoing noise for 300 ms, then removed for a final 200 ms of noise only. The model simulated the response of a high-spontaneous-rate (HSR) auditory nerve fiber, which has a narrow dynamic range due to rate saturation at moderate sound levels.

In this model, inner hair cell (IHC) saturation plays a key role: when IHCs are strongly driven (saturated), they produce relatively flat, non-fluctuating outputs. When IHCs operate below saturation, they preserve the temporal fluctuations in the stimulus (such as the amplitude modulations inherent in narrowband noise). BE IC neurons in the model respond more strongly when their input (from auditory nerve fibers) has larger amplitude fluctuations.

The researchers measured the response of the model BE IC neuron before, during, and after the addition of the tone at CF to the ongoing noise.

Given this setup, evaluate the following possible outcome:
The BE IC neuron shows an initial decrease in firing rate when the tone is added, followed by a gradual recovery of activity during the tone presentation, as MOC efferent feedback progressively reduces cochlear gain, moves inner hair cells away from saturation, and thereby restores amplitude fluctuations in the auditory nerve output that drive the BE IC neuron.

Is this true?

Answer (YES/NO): NO